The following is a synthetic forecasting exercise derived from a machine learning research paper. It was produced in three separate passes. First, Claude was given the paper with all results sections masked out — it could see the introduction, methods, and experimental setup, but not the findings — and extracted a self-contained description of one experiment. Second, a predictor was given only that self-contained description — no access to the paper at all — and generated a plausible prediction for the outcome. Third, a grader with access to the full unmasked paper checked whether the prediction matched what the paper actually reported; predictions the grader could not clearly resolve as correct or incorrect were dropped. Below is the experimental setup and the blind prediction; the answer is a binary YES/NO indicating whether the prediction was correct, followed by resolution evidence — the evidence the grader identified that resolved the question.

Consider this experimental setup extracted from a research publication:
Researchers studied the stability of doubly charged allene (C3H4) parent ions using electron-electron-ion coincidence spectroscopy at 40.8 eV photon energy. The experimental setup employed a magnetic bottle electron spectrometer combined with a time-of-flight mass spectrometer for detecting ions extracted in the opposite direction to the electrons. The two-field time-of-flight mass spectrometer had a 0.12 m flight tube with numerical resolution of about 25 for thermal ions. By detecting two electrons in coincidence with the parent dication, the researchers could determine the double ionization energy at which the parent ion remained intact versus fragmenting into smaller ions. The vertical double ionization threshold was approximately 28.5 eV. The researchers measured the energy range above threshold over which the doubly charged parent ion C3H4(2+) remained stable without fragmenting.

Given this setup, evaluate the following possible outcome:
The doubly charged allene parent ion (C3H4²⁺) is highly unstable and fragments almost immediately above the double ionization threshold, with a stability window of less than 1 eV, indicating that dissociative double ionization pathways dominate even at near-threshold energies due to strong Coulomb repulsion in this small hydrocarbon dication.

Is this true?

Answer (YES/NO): NO